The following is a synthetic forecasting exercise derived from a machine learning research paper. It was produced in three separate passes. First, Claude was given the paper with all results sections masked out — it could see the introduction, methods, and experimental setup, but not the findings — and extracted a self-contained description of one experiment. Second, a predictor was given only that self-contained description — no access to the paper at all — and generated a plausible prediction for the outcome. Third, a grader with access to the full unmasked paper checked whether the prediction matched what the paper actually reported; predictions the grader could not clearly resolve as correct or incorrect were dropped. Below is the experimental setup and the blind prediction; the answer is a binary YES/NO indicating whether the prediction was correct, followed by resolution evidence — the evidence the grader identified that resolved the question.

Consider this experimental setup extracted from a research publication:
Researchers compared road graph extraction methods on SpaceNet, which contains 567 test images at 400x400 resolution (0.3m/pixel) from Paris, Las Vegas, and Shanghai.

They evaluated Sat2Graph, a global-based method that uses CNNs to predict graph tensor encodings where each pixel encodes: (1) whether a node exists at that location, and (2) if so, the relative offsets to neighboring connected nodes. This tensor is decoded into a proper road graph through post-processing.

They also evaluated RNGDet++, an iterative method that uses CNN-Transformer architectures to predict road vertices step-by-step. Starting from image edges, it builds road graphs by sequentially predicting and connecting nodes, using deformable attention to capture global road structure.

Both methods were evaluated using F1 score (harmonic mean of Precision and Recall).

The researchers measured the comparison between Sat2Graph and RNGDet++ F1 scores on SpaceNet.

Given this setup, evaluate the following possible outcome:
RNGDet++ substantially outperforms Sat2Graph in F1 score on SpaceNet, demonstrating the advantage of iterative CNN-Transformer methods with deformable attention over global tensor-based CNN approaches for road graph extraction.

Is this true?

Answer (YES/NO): NO